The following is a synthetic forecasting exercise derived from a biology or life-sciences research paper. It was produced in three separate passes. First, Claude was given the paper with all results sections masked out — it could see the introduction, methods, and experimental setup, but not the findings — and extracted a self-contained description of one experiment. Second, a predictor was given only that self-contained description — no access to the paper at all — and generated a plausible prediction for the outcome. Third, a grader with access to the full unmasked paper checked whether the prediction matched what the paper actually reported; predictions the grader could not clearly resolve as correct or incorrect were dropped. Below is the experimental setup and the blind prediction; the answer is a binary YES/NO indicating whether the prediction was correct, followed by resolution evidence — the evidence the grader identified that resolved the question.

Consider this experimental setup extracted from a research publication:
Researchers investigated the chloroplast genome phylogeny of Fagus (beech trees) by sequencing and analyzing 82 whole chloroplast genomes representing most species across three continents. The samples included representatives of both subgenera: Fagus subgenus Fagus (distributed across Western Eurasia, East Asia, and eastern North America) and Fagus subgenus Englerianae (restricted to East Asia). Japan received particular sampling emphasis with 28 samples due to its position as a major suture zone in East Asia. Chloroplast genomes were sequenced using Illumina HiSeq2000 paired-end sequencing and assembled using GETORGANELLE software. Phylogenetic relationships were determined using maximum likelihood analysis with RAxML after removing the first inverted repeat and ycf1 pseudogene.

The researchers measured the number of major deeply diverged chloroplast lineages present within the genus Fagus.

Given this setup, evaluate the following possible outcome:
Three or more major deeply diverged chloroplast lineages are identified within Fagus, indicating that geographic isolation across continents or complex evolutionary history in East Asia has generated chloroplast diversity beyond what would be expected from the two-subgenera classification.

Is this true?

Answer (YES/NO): YES